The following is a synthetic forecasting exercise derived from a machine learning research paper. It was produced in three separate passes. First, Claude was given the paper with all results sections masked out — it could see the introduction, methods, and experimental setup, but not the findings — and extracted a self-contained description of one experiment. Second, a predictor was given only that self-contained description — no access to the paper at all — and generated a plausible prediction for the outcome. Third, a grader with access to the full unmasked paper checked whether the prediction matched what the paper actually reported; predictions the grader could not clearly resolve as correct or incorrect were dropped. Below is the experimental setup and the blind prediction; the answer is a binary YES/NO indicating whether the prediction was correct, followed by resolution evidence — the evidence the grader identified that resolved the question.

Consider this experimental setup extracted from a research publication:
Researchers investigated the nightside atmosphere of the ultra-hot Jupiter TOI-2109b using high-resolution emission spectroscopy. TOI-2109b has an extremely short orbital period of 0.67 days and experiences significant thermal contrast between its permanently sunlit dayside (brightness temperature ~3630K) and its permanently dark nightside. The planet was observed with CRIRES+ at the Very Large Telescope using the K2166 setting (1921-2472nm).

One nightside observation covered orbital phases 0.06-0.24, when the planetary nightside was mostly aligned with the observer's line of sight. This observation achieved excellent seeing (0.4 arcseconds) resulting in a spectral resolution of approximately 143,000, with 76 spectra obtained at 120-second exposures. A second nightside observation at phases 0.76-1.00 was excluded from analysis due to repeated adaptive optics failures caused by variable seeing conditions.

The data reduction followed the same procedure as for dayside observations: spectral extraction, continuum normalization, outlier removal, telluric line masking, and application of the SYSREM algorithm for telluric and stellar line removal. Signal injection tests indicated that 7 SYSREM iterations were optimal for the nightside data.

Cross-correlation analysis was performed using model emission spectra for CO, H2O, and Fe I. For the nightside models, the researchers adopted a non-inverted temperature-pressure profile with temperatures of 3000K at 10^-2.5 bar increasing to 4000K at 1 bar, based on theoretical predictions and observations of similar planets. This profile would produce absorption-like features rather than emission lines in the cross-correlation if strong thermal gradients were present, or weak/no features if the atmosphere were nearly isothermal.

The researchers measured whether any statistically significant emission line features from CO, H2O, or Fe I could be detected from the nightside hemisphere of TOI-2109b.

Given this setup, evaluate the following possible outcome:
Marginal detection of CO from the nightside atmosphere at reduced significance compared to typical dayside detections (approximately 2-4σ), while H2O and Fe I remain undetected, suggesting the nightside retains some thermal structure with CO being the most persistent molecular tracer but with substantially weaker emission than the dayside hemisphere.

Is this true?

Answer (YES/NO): NO